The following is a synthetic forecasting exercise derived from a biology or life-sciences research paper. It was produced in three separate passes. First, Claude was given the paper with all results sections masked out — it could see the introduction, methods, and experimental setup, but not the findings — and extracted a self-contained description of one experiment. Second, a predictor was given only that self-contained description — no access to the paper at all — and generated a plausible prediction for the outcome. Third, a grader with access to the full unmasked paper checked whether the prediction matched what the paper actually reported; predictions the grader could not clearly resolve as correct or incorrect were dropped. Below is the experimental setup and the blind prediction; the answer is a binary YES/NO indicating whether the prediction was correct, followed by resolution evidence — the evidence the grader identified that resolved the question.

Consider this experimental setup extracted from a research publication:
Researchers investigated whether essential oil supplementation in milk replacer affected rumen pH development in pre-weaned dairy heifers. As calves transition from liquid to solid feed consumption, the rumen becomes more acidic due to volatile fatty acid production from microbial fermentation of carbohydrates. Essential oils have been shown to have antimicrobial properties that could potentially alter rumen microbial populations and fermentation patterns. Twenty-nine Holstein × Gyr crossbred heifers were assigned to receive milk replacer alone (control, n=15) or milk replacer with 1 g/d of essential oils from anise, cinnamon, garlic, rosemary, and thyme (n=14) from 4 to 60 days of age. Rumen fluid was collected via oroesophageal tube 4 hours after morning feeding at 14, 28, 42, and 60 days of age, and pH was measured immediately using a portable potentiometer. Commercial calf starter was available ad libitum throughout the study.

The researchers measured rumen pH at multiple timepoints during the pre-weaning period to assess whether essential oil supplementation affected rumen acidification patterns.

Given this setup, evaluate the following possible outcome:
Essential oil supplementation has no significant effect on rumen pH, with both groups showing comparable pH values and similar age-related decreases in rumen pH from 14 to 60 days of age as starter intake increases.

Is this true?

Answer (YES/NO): YES